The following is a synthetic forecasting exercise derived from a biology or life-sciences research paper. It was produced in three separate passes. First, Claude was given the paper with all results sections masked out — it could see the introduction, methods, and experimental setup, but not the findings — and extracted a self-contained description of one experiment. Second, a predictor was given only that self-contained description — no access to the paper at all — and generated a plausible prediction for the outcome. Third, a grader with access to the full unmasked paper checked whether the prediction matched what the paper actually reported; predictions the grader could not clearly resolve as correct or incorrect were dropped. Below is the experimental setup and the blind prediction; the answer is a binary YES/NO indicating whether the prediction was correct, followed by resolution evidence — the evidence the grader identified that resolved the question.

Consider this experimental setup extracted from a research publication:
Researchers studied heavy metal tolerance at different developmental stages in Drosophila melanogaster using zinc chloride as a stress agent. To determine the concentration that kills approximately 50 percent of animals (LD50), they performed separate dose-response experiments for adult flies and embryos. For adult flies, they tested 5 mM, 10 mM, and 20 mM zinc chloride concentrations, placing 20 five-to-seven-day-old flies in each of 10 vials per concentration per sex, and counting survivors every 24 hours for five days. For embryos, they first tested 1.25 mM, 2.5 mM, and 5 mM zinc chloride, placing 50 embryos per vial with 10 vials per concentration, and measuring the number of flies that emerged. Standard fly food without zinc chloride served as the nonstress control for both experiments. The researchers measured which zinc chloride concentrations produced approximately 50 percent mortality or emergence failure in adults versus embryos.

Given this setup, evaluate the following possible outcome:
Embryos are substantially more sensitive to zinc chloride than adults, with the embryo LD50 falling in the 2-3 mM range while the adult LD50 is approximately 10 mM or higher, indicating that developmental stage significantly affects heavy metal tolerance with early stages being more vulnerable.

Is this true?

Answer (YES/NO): NO